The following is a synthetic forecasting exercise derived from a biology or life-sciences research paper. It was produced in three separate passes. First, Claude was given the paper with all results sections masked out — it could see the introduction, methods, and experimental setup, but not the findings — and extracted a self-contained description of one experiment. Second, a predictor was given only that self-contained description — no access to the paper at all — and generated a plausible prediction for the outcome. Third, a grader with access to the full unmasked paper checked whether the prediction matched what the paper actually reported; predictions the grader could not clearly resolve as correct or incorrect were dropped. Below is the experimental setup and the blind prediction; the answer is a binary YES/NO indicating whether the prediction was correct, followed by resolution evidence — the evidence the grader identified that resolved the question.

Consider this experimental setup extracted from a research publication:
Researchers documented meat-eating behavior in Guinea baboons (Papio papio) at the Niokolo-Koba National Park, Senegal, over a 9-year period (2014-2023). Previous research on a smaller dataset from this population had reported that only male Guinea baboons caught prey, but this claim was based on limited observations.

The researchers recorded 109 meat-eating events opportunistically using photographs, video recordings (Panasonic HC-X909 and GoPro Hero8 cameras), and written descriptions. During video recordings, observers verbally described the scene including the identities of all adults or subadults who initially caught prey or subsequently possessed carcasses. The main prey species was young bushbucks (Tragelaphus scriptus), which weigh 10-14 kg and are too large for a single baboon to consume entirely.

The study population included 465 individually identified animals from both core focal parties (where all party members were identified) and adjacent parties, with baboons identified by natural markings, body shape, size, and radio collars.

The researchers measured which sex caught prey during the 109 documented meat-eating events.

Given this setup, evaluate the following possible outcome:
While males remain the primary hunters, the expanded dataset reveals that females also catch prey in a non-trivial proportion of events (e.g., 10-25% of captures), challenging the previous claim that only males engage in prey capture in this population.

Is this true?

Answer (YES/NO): YES